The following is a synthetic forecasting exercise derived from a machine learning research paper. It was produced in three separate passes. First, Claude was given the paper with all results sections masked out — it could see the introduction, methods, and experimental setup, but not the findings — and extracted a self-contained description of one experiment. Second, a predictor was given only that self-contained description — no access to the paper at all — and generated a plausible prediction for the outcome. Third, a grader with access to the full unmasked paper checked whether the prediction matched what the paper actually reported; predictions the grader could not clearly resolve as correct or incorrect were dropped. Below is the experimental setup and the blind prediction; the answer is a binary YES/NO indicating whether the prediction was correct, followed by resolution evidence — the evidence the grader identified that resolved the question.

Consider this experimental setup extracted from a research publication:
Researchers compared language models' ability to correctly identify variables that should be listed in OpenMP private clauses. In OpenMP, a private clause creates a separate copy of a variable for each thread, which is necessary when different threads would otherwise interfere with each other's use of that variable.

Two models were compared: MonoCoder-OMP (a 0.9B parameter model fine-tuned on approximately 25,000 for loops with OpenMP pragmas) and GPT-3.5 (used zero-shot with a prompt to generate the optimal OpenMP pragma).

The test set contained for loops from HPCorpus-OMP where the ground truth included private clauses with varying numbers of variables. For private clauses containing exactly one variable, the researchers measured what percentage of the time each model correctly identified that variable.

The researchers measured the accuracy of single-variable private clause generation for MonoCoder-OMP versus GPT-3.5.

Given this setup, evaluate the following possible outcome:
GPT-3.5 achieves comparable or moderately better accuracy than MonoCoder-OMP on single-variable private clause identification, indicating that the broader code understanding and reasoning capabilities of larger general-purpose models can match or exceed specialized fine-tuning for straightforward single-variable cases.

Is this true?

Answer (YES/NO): NO